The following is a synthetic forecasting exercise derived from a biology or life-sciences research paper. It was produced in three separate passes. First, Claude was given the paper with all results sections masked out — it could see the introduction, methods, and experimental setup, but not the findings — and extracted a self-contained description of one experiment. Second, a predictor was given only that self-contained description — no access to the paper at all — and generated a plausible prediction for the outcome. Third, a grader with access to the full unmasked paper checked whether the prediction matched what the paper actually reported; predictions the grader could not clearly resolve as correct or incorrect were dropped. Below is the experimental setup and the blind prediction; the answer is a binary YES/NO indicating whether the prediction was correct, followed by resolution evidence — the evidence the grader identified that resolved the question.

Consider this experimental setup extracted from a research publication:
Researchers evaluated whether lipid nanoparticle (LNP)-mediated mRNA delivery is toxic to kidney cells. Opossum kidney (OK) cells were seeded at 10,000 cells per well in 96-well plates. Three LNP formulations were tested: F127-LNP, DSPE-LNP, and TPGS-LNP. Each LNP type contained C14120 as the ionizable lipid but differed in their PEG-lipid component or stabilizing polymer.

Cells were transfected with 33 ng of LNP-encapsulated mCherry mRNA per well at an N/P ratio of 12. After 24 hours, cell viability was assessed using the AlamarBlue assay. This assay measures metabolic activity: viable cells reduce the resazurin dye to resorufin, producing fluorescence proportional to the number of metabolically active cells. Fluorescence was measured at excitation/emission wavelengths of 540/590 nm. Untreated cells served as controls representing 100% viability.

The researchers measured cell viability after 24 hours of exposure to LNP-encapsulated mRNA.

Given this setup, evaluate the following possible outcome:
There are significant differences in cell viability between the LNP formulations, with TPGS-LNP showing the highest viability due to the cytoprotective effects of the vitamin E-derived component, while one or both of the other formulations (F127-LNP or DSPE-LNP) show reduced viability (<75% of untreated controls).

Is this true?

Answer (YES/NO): NO